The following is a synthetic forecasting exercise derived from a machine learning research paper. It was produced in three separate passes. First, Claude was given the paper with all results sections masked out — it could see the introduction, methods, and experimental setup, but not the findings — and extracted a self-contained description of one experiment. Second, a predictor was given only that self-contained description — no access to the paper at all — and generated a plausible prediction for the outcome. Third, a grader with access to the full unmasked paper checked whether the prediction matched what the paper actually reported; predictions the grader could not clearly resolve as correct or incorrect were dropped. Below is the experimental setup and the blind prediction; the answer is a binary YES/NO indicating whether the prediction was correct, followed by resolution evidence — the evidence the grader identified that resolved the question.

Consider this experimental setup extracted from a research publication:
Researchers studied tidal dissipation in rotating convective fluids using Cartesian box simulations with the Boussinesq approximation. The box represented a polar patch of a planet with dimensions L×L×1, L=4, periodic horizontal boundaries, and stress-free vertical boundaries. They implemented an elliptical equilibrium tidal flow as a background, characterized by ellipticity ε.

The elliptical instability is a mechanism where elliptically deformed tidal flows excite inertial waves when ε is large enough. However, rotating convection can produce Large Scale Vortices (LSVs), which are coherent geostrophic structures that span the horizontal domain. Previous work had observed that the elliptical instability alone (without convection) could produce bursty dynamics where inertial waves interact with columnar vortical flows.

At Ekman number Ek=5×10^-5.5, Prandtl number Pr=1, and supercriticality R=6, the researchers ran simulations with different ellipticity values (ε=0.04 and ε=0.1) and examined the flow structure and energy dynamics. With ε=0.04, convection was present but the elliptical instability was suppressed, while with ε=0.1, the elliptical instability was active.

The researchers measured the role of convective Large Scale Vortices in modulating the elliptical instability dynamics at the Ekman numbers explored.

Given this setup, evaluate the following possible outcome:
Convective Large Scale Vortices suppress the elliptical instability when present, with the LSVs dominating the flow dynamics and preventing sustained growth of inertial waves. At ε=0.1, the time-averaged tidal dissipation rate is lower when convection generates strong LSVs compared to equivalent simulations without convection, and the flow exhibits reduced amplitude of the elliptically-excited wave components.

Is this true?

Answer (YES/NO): NO